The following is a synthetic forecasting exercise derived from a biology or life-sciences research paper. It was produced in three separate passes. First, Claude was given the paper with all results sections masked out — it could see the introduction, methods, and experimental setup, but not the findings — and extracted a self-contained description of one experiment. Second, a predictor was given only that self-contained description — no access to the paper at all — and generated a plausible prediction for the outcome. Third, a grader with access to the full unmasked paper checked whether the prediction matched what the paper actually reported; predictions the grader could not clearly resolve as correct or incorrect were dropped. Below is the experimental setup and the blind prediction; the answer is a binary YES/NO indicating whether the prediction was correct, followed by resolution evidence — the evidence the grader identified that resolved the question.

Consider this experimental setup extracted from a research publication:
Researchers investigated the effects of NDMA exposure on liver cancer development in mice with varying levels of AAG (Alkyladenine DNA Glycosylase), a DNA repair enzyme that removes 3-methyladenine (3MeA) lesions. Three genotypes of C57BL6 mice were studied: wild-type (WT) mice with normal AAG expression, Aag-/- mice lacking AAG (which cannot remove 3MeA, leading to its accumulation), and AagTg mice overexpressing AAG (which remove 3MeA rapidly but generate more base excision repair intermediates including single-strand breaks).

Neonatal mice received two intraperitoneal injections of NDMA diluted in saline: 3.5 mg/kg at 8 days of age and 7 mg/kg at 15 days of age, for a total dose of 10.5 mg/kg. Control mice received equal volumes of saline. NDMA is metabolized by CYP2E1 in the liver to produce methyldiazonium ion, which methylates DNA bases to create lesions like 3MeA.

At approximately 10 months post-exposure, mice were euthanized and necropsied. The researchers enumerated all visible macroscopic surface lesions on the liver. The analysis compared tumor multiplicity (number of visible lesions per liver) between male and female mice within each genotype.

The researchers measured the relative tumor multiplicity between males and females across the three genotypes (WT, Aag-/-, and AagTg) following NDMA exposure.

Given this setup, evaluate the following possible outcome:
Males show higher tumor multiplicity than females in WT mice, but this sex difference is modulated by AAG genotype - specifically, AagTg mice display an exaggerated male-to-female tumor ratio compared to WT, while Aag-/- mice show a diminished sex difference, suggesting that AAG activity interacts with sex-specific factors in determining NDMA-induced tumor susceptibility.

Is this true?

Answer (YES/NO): NO